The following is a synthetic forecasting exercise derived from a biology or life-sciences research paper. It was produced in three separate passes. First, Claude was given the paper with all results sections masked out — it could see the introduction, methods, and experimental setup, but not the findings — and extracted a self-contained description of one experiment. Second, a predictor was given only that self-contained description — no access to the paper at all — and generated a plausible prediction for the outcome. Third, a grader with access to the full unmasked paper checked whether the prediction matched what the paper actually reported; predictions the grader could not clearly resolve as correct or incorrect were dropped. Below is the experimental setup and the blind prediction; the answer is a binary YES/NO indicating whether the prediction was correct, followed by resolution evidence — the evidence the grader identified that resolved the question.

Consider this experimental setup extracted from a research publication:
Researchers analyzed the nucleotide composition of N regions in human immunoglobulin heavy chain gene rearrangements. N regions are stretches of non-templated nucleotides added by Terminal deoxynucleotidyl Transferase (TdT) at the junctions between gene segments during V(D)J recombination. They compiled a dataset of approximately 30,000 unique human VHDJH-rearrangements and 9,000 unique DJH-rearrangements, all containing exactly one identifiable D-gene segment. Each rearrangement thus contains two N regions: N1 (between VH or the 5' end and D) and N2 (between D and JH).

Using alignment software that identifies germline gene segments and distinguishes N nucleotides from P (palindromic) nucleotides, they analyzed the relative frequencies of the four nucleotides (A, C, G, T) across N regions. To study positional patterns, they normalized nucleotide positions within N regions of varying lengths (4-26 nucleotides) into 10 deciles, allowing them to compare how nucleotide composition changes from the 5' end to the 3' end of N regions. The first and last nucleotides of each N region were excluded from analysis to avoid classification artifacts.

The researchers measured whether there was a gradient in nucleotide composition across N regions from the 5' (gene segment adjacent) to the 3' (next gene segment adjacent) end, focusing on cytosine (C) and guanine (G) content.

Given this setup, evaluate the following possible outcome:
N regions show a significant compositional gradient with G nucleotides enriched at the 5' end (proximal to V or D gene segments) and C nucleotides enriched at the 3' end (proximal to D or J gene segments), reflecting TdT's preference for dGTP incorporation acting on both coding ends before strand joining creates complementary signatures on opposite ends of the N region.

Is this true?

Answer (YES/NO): NO